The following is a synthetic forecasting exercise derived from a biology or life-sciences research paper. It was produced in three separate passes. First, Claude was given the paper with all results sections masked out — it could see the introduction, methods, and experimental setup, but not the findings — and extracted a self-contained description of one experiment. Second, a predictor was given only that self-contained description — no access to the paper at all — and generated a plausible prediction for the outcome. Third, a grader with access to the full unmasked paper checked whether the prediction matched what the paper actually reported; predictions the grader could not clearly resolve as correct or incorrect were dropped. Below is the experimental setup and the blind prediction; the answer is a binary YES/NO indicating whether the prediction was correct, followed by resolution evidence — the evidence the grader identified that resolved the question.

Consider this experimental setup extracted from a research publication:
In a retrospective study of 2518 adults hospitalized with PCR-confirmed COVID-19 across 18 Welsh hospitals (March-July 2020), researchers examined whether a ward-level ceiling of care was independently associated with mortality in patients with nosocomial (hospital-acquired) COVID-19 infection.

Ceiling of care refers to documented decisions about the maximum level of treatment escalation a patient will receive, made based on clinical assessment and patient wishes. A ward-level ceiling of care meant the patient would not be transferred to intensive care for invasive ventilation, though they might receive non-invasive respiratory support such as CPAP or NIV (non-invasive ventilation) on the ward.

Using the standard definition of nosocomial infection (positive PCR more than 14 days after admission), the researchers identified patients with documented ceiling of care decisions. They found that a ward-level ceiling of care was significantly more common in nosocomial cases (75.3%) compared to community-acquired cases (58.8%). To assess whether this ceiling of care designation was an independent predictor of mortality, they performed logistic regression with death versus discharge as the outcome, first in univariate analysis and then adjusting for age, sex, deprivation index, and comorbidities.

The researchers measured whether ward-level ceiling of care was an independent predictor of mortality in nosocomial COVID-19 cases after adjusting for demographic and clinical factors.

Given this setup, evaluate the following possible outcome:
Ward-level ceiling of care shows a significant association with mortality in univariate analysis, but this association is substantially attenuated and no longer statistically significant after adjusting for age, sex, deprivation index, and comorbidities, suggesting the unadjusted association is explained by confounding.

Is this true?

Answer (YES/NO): YES